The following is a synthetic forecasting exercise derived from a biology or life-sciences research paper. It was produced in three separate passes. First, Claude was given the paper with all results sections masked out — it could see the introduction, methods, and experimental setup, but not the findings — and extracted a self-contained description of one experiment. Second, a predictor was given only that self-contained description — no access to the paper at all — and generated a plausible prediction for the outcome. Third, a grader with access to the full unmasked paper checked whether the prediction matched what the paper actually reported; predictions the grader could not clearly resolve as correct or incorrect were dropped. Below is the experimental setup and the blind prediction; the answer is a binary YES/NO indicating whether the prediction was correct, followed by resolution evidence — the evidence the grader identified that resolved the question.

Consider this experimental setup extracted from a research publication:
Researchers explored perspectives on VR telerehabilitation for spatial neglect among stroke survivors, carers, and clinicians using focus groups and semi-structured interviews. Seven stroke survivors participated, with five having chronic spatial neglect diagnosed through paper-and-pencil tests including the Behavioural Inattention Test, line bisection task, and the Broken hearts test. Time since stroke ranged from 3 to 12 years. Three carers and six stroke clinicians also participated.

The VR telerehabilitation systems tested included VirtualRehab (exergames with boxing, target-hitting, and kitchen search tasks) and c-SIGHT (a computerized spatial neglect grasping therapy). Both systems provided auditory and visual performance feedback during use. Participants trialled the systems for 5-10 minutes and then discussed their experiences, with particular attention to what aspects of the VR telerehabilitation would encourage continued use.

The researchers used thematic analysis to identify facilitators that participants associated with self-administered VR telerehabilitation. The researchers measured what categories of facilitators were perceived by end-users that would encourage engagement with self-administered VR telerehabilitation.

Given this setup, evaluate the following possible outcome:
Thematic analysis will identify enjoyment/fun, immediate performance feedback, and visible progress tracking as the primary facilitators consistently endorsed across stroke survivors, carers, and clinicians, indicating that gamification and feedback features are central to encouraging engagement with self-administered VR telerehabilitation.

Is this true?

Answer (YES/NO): NO